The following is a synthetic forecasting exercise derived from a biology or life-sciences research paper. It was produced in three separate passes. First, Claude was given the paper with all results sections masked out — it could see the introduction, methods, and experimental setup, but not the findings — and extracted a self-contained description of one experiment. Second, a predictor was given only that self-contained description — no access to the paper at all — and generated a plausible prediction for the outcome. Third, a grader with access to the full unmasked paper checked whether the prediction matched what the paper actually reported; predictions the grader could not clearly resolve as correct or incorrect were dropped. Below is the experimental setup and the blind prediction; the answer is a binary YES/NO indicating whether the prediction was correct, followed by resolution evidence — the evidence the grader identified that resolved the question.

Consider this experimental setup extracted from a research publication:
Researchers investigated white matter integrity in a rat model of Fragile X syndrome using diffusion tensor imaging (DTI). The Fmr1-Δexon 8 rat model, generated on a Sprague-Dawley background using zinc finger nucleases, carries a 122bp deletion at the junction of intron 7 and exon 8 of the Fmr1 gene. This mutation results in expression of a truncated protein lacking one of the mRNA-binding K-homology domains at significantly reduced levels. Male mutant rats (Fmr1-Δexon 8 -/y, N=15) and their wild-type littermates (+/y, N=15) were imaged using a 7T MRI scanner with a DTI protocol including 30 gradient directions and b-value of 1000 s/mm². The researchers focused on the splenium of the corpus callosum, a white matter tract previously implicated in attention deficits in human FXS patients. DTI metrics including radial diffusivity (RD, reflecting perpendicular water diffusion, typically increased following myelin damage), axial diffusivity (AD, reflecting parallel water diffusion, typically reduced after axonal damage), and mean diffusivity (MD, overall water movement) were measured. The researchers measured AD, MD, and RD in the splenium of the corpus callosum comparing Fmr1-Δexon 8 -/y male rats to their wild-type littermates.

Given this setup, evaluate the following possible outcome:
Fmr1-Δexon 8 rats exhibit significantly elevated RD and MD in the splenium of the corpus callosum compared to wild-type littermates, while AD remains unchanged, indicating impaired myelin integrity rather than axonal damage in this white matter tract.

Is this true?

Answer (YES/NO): NO